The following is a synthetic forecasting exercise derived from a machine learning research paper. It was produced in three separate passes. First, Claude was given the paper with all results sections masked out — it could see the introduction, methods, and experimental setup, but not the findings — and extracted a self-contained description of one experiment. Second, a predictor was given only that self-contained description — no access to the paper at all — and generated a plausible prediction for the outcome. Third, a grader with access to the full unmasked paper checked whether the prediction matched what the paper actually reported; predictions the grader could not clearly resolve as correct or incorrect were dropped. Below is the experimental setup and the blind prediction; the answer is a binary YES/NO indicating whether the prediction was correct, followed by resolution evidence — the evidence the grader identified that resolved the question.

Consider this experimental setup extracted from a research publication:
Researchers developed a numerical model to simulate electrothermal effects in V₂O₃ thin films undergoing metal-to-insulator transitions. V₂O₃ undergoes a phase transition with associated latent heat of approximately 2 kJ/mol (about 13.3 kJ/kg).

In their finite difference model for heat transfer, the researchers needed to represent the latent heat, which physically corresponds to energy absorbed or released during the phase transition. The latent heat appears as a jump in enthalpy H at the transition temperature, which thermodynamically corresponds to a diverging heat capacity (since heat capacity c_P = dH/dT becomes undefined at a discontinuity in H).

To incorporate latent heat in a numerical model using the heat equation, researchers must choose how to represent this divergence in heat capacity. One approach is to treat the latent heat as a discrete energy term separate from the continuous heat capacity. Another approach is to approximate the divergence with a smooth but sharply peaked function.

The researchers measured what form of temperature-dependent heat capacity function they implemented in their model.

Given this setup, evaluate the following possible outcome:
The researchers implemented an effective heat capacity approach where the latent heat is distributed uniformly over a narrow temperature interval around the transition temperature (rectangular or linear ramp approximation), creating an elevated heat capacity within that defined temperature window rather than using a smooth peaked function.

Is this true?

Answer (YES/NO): NO